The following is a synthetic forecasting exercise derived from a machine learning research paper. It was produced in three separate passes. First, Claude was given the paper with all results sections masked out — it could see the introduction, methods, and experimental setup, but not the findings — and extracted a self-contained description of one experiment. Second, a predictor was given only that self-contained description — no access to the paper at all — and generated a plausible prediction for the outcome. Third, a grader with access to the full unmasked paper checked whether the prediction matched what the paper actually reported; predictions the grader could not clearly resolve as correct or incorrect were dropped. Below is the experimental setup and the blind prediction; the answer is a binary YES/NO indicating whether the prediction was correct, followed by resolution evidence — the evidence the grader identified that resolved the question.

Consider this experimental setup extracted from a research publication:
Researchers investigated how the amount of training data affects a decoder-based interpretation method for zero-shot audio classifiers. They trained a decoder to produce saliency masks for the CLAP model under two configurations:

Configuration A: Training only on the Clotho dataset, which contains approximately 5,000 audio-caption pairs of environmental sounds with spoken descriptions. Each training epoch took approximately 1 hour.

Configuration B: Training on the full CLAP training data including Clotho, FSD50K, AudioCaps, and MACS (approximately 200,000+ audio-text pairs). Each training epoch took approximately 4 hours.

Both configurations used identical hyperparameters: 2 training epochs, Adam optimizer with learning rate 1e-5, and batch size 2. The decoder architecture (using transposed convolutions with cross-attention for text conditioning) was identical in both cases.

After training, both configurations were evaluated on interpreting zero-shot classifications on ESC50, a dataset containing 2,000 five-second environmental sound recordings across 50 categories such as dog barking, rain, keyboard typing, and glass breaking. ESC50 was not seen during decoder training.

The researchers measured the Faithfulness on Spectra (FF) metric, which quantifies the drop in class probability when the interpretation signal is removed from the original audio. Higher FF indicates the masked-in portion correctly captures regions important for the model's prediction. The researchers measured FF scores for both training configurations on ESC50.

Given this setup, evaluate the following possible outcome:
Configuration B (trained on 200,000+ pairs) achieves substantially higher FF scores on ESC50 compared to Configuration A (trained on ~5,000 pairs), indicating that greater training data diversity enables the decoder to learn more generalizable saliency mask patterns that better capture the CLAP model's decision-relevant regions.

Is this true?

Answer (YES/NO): NO